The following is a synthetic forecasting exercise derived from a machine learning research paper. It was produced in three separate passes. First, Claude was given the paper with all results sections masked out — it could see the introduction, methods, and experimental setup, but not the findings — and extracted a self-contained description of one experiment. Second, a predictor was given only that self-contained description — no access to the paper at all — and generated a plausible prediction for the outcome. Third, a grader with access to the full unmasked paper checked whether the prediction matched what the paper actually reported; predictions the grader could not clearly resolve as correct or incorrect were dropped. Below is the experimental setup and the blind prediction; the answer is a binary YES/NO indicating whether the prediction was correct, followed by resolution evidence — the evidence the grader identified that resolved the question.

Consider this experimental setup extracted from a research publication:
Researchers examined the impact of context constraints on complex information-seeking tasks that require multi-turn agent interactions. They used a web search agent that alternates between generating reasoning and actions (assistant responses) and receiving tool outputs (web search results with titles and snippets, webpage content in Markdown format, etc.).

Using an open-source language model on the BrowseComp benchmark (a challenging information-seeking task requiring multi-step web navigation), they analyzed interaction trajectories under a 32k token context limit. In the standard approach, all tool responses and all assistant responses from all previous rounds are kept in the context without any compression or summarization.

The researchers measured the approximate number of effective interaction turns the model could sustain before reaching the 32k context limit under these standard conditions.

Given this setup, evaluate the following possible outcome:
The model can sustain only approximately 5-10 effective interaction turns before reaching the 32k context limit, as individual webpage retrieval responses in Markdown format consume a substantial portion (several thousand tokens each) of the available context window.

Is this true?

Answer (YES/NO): NO